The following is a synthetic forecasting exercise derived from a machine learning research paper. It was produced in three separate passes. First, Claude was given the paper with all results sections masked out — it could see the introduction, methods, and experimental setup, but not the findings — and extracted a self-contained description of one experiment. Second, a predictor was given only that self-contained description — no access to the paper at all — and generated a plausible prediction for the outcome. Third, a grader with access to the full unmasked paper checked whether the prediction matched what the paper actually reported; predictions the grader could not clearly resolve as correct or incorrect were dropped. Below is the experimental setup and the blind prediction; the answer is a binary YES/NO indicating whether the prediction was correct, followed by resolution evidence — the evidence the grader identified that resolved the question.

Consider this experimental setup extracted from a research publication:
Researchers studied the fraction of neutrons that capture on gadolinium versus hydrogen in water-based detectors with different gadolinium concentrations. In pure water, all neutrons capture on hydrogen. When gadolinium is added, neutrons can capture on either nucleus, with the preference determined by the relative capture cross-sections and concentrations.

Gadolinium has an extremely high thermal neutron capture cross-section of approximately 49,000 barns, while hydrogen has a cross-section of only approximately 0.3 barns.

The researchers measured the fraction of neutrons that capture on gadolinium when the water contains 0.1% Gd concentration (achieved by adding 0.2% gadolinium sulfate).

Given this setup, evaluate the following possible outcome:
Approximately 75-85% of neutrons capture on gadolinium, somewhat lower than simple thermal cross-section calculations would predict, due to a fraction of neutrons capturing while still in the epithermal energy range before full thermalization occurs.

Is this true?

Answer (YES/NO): NO